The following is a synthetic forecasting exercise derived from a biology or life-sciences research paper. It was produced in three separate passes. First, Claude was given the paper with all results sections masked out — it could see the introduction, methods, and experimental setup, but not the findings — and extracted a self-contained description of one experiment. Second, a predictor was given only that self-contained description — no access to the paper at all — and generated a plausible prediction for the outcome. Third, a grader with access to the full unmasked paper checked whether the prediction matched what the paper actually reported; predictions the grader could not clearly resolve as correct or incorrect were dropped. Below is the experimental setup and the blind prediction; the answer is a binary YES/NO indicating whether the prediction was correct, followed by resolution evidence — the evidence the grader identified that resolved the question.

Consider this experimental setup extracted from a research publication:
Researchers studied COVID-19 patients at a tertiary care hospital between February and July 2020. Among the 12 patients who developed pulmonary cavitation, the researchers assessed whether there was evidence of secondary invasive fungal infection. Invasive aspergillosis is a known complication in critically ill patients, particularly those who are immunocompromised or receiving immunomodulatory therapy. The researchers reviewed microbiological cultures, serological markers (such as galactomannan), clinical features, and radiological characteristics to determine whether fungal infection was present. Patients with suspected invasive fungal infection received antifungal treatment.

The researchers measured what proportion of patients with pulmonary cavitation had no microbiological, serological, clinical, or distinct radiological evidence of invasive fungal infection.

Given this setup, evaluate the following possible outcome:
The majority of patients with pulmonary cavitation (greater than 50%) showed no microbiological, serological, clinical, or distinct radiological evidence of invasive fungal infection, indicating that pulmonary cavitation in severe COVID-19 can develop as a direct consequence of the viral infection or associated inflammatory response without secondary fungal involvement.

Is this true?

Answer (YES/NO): NO